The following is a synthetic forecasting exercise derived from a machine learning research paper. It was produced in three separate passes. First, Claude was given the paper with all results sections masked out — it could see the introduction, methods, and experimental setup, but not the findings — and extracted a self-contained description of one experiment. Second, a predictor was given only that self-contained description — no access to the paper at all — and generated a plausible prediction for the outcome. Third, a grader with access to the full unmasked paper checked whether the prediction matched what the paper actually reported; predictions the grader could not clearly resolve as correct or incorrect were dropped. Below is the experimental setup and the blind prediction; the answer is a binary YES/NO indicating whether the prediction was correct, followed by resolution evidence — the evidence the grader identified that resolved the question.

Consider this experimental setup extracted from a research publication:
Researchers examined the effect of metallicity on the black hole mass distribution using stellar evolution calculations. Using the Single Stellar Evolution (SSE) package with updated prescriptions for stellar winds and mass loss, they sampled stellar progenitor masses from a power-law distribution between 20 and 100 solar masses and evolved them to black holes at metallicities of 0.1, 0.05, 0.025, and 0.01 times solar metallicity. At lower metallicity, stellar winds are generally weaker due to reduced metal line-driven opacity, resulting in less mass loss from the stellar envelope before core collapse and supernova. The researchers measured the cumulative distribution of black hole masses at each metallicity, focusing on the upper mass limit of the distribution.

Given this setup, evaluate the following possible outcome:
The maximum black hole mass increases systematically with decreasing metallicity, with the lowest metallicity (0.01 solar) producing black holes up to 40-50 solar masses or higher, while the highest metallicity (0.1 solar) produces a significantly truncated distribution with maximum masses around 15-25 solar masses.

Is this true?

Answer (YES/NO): NO